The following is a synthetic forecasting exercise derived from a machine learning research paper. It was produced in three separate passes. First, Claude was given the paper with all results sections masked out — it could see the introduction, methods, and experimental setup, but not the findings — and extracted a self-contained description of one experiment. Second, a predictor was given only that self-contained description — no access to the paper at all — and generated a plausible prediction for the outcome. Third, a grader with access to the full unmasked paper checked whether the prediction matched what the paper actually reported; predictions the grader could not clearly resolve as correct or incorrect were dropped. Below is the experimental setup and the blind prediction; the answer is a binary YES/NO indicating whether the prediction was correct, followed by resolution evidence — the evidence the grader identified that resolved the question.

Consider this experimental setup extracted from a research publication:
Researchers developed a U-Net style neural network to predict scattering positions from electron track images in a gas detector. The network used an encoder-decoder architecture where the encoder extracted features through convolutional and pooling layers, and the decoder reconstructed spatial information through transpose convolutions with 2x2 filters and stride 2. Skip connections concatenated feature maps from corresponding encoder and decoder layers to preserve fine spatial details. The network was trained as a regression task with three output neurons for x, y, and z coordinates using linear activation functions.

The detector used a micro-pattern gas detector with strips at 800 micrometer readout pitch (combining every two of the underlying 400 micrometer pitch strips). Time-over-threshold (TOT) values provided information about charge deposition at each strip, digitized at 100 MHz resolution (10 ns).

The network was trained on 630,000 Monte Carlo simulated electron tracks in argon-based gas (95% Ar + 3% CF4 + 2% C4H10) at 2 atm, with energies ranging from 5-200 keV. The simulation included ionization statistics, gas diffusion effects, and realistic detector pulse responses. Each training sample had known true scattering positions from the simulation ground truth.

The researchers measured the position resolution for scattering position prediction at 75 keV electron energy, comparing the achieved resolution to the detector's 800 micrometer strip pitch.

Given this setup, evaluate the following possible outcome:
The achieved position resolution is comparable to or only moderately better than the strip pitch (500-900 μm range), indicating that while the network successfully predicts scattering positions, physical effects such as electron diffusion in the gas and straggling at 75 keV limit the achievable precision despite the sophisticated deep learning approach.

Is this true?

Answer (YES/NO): NO